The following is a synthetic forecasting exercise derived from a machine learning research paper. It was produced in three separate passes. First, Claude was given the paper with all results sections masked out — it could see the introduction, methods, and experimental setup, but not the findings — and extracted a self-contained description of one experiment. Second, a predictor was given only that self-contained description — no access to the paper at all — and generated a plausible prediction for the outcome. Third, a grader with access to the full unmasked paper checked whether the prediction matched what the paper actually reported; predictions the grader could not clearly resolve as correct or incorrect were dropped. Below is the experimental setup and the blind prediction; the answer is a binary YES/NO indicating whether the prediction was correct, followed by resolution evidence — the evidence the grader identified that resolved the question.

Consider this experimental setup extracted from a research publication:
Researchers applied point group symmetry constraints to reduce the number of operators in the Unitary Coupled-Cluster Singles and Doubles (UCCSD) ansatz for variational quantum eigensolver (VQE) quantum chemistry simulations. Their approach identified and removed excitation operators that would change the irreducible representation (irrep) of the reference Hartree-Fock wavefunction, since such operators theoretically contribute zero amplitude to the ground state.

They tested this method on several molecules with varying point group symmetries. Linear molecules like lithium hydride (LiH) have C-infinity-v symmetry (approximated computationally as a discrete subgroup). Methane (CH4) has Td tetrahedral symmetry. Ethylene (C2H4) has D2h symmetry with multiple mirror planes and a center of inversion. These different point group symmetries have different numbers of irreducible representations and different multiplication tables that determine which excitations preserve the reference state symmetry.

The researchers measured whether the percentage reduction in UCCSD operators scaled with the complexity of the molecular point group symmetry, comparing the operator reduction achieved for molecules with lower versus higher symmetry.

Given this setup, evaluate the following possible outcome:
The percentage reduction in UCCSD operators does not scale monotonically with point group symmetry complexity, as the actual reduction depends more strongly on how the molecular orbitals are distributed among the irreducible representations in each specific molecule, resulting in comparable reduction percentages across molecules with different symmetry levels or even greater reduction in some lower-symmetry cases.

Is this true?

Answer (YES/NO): NO